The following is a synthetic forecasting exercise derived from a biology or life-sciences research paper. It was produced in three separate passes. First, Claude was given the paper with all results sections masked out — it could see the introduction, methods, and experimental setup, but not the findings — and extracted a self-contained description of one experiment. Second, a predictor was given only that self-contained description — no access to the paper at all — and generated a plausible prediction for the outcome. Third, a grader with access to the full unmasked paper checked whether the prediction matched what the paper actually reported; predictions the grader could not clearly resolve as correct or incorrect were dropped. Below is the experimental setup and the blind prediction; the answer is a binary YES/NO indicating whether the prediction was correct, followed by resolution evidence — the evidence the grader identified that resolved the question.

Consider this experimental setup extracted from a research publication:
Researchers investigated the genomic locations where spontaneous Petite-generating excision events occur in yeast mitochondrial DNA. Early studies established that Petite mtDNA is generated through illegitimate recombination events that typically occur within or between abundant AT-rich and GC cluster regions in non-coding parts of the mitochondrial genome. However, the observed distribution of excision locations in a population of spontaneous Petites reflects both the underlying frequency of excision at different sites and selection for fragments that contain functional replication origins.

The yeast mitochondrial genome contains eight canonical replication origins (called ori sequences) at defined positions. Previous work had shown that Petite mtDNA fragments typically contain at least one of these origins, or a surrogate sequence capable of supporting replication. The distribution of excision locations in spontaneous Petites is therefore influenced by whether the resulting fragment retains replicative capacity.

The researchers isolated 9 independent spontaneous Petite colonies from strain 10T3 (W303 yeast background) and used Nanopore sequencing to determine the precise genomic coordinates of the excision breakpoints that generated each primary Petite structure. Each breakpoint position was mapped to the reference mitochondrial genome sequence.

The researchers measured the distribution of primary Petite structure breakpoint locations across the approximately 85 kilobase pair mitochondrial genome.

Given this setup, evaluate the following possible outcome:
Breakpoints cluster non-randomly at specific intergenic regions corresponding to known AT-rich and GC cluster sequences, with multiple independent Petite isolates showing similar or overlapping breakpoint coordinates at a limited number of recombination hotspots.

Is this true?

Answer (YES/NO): NO